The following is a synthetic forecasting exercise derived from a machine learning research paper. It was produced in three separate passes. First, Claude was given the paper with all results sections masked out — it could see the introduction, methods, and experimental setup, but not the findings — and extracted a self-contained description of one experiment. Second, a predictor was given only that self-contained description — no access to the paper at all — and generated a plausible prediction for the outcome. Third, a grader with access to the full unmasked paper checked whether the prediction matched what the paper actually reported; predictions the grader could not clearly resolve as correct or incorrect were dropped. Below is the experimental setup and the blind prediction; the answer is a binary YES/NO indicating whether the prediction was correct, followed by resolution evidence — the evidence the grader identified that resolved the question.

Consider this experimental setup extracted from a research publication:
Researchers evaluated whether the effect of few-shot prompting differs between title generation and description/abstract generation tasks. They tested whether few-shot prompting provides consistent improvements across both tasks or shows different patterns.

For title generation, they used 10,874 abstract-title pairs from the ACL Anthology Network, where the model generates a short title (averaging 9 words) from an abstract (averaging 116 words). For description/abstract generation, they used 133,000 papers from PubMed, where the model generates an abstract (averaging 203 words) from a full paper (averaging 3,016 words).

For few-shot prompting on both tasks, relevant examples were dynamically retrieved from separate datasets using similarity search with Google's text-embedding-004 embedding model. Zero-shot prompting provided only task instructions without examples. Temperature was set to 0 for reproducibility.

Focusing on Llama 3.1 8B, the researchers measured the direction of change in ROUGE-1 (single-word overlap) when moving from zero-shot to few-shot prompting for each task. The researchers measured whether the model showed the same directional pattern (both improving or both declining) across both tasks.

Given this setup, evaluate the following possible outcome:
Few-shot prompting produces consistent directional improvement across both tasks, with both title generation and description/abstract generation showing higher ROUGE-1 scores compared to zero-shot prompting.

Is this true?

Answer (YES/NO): NO